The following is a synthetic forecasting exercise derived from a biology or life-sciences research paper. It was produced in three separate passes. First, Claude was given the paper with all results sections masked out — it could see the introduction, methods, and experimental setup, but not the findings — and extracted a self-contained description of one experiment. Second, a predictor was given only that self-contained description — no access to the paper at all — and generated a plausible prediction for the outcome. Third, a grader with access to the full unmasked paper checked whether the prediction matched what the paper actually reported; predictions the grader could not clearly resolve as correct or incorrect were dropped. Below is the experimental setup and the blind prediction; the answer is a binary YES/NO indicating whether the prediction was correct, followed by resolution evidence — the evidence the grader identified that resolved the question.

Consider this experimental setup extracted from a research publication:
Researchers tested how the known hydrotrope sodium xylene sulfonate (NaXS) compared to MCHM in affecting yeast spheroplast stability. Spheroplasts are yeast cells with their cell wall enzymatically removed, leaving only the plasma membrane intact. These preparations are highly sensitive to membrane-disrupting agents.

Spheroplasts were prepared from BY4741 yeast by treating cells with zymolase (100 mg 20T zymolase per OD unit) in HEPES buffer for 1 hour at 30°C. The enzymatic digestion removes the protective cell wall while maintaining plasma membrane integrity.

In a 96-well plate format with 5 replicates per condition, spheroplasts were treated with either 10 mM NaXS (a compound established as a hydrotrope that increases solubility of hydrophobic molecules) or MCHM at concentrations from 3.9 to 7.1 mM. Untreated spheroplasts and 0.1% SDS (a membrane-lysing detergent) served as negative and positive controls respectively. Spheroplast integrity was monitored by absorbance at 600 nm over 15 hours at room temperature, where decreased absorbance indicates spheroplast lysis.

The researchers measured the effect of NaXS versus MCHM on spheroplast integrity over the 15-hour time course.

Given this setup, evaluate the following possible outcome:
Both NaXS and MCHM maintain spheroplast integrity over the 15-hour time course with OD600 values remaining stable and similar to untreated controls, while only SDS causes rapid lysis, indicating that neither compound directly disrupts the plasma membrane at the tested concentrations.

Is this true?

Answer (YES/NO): NO